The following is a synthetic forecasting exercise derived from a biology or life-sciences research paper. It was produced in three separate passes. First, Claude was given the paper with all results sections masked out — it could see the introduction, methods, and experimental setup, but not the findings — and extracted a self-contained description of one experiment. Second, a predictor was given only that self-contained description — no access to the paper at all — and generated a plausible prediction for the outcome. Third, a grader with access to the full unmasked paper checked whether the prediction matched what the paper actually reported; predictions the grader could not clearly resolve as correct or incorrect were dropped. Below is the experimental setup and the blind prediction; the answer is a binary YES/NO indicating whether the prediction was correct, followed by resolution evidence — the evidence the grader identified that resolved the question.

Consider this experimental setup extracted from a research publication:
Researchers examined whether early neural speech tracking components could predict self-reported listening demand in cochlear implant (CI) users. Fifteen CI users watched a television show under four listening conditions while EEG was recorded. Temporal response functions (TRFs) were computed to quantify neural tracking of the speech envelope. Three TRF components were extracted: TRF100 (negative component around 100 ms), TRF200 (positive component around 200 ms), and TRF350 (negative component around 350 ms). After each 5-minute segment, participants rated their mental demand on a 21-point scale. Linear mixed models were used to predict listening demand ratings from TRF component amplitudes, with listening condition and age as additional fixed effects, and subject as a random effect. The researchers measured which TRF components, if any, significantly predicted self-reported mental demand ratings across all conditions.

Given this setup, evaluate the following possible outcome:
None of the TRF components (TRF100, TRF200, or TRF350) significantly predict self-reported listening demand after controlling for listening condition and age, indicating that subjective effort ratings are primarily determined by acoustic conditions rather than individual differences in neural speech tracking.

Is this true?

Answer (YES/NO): NO